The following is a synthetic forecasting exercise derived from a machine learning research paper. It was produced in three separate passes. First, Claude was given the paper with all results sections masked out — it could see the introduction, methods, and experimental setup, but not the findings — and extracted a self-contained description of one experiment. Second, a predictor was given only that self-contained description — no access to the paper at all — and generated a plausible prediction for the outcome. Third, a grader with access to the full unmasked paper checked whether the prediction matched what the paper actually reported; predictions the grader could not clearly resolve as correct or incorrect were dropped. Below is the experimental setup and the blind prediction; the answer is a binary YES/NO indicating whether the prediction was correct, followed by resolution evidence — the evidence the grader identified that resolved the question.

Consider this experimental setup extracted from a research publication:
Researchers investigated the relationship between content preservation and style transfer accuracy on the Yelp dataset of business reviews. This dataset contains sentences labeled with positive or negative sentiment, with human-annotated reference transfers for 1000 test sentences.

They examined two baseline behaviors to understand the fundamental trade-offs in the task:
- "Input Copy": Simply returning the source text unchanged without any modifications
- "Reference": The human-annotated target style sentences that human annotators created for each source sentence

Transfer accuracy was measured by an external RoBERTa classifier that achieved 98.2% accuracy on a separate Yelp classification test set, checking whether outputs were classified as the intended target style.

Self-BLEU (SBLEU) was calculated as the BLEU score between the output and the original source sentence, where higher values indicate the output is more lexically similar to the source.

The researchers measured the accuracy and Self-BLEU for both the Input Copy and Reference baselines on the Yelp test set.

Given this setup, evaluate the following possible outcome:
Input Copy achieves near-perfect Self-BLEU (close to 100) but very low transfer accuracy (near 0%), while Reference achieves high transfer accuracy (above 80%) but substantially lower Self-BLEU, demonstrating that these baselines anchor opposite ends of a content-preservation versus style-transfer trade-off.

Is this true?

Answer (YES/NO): YES